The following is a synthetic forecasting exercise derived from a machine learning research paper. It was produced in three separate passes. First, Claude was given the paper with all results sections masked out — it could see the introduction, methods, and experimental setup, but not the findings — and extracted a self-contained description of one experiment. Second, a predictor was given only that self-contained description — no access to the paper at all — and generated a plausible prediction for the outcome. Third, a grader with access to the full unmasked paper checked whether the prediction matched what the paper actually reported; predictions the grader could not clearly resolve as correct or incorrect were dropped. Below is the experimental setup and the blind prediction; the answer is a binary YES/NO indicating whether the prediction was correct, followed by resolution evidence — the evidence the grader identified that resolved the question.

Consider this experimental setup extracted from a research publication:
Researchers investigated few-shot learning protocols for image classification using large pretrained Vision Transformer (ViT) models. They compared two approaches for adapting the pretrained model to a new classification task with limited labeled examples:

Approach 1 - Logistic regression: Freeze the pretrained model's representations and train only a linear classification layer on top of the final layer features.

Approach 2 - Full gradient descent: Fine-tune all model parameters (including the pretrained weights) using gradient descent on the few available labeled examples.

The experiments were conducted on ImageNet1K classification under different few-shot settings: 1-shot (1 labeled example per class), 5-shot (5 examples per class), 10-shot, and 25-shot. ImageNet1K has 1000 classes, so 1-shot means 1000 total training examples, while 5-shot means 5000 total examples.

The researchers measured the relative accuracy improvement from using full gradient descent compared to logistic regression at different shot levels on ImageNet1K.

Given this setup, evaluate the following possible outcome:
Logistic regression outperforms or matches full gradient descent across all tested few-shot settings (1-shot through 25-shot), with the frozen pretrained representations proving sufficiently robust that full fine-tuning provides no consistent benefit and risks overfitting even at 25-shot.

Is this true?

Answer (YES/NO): NO